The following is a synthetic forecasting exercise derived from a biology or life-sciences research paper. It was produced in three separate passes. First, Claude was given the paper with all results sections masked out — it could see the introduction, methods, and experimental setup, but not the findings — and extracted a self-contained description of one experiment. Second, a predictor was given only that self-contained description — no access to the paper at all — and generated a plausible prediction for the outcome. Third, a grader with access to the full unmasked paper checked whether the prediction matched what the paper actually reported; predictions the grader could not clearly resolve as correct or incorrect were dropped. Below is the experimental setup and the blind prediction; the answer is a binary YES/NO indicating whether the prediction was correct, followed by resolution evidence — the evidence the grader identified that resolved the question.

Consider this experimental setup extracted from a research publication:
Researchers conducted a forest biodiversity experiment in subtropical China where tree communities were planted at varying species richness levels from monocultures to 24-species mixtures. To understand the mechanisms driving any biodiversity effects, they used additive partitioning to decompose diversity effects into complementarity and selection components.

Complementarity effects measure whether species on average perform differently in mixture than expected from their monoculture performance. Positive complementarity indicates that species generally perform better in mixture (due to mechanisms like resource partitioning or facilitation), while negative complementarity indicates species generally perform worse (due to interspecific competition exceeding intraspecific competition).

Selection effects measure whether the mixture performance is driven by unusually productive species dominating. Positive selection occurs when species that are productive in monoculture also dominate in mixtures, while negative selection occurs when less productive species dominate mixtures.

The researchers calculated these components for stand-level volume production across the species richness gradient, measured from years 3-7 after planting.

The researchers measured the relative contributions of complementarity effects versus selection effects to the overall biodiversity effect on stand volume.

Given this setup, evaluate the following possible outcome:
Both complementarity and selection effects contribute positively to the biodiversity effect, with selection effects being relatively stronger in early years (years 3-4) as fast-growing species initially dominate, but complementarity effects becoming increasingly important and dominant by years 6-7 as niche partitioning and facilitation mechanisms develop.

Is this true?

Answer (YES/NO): NO